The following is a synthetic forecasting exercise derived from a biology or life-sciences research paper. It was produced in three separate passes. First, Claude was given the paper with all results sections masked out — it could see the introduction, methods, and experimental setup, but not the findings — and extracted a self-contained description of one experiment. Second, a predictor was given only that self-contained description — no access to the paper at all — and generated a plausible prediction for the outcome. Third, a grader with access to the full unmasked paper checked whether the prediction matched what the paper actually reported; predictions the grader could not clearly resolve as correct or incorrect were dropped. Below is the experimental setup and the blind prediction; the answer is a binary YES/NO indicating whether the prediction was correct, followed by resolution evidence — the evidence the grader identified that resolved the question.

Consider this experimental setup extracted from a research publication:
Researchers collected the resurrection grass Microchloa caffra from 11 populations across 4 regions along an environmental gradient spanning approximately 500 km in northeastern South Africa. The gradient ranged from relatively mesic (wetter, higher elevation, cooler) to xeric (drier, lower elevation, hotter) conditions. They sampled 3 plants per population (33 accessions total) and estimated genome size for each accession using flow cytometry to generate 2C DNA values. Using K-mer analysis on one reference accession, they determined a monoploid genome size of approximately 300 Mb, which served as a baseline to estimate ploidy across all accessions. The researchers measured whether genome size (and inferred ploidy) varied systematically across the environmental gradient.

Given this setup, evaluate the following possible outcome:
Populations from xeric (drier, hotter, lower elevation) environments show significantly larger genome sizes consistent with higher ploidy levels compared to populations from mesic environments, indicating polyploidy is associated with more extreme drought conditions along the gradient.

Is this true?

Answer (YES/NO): YES